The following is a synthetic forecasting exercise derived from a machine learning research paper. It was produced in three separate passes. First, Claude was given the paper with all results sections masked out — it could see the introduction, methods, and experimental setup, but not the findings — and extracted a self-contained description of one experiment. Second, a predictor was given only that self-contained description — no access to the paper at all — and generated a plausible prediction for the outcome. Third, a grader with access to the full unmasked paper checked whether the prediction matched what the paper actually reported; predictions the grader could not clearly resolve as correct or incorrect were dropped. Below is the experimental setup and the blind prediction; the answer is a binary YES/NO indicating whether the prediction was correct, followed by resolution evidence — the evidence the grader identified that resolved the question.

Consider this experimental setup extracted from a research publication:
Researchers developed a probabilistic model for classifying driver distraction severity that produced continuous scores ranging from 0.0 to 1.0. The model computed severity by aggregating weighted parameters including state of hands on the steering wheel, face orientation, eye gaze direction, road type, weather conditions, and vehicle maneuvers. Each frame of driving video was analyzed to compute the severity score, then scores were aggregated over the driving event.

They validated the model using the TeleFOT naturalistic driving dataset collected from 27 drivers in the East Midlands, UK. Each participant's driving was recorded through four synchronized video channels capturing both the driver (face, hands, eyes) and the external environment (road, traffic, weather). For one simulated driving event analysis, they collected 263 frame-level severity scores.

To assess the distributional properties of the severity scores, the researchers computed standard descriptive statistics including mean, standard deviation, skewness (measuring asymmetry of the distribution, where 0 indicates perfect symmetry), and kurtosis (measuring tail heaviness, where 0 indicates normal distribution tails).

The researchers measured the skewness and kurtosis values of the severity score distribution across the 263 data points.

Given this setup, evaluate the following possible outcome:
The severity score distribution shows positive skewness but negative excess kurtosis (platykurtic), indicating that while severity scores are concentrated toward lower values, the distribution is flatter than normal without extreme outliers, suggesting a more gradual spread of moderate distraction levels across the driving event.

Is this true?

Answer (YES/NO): NO